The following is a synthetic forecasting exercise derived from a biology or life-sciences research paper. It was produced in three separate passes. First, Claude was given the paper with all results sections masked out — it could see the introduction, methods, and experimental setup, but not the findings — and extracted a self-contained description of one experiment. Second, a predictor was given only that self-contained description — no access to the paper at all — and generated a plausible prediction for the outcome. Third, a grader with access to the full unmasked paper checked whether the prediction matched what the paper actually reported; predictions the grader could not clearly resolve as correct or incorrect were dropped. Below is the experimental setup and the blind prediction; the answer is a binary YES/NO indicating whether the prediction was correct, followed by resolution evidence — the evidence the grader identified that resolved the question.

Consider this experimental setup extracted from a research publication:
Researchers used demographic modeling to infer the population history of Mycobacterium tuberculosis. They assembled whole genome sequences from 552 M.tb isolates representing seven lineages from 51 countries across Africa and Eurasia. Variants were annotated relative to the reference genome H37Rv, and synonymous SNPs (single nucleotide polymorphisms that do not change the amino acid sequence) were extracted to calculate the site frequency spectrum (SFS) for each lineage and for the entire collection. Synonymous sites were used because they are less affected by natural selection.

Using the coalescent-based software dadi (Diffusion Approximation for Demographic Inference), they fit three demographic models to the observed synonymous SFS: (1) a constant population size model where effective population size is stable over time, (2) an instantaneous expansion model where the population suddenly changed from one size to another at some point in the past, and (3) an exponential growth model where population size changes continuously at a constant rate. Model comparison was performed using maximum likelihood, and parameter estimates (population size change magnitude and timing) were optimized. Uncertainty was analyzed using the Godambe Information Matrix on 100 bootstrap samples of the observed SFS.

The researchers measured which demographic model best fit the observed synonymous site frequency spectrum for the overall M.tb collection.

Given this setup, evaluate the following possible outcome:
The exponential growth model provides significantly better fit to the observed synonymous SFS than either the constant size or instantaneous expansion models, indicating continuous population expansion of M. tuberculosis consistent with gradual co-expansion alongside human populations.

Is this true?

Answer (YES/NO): NO